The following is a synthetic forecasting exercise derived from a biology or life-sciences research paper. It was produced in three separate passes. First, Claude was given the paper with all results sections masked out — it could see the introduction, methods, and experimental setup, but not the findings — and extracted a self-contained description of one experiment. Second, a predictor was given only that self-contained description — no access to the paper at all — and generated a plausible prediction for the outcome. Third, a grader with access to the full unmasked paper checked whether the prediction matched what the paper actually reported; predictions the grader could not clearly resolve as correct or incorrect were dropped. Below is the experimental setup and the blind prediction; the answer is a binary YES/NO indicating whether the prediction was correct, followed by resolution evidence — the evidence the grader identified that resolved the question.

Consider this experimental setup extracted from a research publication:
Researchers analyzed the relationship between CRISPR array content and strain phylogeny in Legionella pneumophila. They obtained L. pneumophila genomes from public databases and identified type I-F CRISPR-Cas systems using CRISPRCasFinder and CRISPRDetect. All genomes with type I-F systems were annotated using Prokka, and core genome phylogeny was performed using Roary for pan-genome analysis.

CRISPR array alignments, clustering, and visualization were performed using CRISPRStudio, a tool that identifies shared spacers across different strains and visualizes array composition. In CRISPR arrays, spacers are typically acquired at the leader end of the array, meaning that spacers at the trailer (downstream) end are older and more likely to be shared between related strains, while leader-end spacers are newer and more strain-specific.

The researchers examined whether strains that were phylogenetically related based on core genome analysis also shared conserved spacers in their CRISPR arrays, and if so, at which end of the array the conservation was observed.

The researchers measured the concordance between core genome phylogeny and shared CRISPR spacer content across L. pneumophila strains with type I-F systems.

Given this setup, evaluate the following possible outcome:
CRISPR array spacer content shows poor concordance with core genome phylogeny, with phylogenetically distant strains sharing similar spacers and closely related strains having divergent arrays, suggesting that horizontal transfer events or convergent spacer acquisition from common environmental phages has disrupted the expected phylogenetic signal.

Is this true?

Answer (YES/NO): YES